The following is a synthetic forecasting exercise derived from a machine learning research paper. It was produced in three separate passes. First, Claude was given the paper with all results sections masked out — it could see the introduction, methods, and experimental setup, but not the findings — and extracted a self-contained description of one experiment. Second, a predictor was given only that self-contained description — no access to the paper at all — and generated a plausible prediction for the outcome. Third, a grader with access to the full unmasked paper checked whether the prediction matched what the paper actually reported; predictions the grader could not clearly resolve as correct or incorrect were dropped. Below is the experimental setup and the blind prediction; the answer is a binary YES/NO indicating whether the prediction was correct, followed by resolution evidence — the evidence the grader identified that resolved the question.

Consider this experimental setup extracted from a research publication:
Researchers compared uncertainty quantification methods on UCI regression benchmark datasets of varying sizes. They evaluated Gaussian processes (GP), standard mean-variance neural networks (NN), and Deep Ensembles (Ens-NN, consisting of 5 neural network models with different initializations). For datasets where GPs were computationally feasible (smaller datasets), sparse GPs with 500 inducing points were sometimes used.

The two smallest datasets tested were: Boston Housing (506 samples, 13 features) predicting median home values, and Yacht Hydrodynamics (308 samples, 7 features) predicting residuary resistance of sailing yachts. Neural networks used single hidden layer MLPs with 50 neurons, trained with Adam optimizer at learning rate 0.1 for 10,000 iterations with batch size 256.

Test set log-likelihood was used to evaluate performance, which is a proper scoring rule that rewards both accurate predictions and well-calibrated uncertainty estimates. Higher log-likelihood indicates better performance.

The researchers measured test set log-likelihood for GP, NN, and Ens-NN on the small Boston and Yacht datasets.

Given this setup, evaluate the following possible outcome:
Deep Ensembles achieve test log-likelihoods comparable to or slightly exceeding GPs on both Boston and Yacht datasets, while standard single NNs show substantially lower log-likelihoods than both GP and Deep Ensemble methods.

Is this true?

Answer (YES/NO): NO